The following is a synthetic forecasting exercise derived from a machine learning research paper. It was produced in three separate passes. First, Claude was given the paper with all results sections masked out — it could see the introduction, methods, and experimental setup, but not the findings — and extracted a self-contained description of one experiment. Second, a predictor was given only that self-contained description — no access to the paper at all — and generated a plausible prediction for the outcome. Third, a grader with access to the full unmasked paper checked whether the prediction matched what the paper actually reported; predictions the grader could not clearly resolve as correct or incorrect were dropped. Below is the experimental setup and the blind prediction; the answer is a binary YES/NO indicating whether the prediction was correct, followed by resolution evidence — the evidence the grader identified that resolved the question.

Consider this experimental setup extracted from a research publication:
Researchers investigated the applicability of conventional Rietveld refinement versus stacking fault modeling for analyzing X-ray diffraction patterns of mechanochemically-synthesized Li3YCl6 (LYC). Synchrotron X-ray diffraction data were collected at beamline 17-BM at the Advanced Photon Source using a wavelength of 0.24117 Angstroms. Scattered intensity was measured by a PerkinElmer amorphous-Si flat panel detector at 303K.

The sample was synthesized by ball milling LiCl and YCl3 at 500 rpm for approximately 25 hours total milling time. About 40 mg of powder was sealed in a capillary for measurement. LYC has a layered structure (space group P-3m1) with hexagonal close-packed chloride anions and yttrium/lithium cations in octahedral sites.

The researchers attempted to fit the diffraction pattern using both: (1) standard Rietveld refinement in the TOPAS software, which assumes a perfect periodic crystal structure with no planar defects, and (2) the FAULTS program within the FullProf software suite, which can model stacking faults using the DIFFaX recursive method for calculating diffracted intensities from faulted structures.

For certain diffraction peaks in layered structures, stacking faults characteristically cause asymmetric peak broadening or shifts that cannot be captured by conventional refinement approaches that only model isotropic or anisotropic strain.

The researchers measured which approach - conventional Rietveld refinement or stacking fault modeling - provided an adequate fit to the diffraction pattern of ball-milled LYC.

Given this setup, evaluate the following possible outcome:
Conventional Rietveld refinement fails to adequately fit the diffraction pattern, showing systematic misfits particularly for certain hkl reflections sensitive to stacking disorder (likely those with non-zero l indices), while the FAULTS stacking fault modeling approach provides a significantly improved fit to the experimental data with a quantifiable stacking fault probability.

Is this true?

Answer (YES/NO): YES